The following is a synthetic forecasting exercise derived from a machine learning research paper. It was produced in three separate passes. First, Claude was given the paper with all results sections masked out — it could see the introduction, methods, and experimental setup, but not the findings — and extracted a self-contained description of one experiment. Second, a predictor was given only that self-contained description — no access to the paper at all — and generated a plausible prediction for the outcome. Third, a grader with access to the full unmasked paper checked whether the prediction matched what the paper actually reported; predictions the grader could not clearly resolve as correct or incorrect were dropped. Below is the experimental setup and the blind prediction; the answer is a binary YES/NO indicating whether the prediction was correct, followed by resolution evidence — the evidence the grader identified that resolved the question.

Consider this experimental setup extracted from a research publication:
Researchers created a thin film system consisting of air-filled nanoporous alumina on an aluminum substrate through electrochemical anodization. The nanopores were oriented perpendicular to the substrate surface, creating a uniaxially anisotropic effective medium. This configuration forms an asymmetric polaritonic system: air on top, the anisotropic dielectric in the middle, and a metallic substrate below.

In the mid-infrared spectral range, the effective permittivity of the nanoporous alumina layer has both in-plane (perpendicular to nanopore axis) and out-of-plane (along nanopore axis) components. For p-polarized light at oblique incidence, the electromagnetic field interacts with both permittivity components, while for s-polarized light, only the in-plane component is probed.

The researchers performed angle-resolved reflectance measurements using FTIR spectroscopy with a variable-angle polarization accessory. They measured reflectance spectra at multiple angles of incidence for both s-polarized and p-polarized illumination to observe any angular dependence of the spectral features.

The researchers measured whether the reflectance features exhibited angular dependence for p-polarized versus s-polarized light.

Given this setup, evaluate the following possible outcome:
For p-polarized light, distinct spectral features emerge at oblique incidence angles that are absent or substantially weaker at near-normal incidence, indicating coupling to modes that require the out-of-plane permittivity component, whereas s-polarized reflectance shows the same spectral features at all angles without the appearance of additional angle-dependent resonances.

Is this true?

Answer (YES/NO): NO